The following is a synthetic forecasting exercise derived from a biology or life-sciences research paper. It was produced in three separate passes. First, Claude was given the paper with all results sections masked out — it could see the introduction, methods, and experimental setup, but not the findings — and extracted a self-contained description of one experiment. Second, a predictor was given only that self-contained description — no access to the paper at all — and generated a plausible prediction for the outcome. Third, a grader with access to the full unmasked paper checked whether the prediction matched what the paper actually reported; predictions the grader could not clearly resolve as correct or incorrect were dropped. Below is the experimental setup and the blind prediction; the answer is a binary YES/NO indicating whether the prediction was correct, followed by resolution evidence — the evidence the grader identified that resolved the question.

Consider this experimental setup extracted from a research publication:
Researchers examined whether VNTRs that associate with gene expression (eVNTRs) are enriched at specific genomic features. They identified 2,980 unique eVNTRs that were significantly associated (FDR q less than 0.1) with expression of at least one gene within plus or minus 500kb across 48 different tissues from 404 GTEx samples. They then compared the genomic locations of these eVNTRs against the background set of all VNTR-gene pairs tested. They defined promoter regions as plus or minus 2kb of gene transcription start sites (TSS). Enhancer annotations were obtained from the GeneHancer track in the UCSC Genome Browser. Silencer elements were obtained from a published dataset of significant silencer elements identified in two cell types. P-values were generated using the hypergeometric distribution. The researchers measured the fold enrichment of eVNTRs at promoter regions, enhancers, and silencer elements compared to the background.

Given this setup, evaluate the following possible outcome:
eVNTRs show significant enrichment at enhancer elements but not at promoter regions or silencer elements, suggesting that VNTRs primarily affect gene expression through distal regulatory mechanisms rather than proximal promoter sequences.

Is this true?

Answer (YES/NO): NO